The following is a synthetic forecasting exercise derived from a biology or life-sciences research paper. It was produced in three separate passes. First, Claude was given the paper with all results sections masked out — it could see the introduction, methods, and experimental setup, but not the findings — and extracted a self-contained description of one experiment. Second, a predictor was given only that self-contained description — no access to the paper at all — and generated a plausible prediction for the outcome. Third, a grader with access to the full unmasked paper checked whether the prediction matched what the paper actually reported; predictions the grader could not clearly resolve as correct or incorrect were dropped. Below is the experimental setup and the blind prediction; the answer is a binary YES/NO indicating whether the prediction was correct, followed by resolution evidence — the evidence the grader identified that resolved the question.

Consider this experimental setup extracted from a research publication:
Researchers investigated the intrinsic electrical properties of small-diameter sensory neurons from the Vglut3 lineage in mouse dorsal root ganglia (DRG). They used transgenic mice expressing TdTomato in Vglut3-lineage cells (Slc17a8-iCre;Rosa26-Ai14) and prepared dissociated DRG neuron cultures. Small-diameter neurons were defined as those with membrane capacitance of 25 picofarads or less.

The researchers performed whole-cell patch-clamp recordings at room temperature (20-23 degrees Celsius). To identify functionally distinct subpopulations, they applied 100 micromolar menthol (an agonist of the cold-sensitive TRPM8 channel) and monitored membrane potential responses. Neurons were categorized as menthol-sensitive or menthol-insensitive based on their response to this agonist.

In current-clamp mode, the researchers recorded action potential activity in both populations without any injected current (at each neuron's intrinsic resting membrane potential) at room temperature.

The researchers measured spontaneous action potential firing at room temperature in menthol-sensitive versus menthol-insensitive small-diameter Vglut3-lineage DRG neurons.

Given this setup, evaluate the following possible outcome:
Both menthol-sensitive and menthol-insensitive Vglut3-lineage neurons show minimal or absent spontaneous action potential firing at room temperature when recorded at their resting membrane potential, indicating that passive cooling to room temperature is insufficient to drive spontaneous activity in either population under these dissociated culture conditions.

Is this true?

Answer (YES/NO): NO